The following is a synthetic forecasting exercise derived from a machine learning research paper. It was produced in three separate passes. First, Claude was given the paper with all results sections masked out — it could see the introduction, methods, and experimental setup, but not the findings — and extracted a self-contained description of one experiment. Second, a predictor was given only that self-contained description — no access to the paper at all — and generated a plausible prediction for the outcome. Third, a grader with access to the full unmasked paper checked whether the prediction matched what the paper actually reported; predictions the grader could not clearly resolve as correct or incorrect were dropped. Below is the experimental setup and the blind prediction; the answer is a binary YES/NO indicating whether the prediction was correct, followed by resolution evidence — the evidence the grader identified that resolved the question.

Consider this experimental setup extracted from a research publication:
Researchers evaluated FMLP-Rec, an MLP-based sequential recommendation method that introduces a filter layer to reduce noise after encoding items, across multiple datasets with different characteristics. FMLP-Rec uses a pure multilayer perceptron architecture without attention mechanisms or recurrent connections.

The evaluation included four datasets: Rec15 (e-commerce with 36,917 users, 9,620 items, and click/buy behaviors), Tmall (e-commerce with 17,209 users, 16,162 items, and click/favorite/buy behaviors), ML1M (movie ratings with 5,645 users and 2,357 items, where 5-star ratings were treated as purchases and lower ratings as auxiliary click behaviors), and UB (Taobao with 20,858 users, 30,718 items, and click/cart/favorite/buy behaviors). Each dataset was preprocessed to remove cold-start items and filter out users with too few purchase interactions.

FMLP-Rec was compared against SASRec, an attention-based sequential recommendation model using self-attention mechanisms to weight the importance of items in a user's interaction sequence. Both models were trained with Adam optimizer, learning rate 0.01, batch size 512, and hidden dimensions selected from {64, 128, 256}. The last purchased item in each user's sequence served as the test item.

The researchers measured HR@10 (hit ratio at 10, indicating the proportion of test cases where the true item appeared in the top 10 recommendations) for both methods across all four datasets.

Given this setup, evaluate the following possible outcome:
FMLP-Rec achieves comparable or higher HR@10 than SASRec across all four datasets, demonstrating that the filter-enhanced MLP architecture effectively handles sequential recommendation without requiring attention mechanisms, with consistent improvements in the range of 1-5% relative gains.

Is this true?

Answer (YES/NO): NO